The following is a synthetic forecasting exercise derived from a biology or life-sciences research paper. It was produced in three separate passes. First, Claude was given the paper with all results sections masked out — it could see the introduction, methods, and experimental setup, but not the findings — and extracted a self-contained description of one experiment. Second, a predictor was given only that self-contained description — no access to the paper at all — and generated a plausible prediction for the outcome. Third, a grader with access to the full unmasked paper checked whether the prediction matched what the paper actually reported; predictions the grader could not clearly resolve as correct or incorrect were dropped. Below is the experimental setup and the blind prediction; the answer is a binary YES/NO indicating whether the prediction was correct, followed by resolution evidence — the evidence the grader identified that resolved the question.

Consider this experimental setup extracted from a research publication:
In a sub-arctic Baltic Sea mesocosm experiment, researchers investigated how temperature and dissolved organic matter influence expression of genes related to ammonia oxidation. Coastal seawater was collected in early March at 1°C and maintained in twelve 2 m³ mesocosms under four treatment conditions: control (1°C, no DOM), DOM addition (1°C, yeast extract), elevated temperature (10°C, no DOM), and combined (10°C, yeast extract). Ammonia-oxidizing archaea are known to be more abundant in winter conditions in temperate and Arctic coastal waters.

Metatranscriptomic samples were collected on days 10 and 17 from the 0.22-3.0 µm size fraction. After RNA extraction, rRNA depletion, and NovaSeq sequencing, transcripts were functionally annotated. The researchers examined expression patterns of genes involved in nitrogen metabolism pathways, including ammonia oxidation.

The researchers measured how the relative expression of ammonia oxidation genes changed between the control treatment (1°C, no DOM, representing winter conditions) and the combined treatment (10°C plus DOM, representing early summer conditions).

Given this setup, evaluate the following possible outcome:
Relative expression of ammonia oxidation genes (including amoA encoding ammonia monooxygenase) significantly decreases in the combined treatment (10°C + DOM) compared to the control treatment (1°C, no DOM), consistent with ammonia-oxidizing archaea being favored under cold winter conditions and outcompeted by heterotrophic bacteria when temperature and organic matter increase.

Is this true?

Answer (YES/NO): YES